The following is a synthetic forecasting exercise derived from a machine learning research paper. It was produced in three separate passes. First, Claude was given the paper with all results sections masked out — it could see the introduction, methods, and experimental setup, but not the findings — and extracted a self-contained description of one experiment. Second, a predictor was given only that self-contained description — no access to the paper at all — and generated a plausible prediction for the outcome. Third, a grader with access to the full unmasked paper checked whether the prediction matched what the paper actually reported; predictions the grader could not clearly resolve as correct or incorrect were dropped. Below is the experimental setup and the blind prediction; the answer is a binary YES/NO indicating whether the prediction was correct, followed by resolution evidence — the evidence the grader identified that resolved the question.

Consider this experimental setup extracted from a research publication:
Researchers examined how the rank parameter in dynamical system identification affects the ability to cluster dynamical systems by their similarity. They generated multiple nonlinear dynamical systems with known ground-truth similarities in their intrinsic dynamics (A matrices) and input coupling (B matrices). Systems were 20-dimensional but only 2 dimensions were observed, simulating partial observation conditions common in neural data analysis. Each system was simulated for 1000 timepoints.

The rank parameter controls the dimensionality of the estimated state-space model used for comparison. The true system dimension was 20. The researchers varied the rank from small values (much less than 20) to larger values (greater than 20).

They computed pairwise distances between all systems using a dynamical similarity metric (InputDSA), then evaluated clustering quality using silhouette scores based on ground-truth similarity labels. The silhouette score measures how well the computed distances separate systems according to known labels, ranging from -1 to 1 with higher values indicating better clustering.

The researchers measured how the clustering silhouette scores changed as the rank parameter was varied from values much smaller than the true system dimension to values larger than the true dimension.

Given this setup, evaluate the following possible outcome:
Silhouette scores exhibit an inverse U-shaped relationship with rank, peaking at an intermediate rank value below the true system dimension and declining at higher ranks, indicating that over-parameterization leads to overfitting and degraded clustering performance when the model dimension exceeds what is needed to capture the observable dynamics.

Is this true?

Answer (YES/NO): NO